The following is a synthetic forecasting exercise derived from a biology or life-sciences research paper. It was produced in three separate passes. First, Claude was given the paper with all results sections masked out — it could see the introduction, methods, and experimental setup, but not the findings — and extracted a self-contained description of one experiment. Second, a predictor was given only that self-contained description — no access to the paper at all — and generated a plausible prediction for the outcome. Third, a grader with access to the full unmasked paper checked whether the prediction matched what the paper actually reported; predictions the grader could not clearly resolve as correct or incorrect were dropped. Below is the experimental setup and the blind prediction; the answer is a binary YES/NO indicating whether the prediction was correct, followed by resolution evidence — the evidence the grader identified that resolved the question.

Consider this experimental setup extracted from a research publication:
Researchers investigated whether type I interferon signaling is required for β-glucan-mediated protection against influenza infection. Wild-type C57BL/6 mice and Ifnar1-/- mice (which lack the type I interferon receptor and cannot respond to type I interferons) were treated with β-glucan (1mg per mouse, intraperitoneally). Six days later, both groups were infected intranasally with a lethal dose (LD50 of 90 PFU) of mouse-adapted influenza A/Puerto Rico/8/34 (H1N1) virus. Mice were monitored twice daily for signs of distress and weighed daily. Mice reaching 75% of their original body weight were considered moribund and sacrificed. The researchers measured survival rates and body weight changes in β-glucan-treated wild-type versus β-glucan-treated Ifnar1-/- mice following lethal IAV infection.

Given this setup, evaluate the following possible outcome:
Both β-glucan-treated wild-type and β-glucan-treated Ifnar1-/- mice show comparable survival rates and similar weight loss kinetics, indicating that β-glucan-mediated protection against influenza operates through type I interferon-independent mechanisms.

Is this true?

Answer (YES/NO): NO